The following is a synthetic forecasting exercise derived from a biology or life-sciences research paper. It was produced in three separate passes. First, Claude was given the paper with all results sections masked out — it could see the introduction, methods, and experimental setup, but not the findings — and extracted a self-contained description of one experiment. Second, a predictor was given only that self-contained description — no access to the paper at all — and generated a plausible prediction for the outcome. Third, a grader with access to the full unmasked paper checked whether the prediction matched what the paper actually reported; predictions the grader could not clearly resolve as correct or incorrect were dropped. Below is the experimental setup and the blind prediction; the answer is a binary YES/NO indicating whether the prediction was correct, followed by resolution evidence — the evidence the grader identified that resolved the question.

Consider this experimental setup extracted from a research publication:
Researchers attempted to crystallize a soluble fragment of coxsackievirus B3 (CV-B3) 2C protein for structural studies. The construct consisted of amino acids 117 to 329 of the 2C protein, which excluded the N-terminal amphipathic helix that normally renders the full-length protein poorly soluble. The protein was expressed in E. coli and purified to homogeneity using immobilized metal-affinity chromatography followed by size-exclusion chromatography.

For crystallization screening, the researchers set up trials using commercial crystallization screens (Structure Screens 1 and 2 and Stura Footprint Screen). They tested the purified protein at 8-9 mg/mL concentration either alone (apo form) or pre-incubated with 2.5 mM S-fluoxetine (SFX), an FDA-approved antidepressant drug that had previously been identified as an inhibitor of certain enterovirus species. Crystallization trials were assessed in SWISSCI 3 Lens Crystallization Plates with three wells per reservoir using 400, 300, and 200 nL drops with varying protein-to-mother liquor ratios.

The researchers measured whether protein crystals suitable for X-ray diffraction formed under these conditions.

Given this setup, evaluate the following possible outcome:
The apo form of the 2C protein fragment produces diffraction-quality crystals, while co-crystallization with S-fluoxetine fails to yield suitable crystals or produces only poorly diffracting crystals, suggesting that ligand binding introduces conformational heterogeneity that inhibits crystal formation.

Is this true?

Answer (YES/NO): NO